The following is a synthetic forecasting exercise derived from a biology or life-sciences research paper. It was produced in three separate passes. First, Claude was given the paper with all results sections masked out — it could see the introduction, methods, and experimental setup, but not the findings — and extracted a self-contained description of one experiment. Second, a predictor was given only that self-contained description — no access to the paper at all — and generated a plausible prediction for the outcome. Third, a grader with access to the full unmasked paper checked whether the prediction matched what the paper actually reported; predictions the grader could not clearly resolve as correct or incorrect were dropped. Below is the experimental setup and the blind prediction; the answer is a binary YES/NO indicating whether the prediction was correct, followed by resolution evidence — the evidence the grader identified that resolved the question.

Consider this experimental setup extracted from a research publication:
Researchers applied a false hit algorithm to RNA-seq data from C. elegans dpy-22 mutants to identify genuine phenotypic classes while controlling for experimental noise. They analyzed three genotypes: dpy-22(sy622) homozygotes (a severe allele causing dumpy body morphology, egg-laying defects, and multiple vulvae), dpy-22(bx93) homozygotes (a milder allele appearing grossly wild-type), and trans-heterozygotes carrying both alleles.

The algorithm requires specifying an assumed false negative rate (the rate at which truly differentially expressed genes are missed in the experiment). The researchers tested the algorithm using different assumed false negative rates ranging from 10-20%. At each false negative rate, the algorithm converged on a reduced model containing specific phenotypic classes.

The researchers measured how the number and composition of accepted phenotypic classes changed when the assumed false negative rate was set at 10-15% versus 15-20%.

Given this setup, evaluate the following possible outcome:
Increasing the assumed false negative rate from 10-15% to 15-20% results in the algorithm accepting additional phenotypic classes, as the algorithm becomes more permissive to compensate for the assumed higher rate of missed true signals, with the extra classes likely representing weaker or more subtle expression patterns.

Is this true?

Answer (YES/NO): NO